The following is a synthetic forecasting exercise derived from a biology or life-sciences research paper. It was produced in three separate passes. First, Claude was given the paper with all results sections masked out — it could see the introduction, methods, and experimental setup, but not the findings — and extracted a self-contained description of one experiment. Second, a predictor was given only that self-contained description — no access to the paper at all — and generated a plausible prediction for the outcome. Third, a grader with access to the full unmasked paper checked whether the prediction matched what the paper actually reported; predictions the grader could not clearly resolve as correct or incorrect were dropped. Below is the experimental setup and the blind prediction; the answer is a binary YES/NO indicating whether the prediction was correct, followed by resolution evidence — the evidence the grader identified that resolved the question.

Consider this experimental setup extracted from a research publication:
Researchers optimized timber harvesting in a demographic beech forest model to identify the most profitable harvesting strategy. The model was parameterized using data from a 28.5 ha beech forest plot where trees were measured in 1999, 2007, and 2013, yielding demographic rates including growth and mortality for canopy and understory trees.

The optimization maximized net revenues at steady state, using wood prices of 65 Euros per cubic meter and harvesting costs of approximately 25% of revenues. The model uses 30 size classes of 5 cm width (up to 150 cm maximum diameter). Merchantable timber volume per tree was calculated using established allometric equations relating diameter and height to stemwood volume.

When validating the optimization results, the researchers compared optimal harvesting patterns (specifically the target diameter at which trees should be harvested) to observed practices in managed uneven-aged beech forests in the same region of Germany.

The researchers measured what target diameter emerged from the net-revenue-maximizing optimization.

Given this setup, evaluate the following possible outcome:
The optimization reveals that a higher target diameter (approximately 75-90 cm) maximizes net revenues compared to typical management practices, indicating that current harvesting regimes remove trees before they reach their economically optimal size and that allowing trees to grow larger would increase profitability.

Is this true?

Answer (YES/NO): NO